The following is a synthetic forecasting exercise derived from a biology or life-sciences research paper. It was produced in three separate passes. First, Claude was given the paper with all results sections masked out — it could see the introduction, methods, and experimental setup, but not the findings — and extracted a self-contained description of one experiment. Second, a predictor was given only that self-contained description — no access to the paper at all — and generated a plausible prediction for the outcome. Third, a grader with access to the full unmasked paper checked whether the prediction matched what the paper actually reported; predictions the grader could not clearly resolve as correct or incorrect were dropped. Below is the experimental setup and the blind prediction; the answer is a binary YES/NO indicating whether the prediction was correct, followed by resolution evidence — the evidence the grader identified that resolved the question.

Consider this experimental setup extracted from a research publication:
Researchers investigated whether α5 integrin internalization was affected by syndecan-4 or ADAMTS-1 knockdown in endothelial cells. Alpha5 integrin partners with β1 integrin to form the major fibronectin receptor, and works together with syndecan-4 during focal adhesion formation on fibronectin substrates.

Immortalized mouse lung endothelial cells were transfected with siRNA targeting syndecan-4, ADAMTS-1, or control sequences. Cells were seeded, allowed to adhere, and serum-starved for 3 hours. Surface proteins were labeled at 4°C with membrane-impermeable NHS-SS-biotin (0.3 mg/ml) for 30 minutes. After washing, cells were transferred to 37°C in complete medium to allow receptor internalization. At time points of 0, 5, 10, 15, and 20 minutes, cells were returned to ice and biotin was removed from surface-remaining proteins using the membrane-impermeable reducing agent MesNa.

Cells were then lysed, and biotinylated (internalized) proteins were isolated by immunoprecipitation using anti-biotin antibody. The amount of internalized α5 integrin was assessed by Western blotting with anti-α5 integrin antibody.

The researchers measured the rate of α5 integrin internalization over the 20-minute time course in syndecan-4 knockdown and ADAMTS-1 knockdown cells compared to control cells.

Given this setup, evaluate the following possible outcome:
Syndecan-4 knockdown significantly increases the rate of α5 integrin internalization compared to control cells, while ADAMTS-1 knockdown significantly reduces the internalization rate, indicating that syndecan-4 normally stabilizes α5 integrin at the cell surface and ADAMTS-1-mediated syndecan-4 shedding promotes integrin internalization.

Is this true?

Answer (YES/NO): NO